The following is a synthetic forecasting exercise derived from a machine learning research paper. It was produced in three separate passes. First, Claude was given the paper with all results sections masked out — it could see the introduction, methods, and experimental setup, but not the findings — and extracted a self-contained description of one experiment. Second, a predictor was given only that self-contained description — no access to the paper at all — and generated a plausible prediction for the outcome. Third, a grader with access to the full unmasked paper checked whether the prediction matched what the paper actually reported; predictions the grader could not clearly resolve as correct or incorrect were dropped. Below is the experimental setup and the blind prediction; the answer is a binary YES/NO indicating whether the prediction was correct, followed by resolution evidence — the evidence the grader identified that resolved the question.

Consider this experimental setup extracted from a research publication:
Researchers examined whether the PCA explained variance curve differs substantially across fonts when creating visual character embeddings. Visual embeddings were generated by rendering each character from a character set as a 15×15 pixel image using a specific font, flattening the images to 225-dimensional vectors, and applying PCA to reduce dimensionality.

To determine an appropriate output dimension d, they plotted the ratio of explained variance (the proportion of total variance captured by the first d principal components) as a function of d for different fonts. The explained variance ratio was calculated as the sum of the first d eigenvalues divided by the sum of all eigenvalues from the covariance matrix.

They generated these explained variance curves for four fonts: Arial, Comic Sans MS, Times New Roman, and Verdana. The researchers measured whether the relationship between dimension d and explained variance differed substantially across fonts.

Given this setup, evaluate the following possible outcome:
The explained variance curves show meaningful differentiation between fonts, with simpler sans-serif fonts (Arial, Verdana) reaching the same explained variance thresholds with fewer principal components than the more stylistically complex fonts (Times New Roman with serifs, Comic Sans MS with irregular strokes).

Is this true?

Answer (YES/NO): NO